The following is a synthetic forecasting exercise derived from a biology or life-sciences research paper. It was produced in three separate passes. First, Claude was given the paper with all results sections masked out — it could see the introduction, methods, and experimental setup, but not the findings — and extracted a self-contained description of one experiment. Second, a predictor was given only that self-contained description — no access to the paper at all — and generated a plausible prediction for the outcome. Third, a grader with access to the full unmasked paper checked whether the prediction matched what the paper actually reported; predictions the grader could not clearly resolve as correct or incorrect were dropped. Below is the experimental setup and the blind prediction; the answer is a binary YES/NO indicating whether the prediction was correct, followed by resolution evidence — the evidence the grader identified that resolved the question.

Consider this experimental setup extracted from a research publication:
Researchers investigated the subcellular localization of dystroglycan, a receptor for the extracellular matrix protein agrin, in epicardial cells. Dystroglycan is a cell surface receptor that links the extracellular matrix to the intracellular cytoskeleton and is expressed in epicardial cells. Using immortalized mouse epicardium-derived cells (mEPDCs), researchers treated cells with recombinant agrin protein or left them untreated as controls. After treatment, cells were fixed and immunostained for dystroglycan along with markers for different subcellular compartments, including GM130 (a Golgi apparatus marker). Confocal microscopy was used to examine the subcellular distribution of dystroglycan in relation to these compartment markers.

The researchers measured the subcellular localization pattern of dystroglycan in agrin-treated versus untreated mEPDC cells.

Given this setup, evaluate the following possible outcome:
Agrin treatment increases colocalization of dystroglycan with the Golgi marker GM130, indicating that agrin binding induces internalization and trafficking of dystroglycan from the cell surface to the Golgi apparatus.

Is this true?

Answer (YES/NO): YES